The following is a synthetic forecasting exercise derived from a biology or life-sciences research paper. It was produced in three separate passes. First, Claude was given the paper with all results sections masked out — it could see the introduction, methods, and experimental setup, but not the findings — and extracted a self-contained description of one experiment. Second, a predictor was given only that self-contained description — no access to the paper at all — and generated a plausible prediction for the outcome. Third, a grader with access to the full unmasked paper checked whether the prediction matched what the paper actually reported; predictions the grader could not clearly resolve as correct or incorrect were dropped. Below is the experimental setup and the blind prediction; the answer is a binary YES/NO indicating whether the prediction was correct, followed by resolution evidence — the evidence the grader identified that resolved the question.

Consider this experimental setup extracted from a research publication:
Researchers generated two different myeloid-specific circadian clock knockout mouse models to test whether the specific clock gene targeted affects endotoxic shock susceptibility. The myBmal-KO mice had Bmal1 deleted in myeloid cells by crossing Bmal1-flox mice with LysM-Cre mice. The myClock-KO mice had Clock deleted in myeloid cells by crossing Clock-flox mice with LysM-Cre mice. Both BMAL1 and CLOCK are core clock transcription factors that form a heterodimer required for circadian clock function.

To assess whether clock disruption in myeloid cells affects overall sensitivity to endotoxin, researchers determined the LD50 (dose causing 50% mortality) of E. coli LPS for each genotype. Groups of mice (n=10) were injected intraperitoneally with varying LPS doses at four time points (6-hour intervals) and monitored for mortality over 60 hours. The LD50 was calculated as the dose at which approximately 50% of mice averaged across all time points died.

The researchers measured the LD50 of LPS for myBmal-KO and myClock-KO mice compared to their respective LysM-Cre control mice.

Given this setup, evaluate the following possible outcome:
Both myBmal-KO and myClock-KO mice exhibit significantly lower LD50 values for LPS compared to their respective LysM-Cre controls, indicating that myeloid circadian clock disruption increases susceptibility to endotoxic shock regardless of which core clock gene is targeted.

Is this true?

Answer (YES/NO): NO